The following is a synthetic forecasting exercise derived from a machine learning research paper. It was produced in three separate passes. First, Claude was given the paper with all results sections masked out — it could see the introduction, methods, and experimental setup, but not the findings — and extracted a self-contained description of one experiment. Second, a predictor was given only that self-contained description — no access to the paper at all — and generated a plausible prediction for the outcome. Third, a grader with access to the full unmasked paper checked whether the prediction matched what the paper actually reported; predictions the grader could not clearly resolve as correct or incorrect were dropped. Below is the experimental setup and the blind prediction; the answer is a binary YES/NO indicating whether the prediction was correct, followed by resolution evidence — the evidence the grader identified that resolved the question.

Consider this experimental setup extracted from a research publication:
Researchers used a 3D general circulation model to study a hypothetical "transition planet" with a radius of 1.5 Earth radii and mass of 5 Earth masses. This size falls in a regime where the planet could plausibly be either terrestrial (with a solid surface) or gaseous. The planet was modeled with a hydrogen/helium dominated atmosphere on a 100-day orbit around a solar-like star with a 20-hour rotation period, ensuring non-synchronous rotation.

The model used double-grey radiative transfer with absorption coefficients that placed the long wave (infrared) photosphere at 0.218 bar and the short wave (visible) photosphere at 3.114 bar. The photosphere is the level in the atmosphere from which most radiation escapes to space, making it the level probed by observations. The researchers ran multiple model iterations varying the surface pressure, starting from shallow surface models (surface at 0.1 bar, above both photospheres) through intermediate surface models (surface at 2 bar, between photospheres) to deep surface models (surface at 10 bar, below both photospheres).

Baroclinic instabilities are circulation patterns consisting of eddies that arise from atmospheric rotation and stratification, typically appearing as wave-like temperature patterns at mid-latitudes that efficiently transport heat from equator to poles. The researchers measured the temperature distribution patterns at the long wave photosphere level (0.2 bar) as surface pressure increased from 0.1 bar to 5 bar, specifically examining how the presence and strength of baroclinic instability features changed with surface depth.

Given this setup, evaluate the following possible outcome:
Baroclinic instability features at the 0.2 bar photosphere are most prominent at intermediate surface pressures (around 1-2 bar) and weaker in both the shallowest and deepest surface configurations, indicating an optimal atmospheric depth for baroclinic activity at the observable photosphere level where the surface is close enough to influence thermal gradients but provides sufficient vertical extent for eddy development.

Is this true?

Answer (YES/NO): NO